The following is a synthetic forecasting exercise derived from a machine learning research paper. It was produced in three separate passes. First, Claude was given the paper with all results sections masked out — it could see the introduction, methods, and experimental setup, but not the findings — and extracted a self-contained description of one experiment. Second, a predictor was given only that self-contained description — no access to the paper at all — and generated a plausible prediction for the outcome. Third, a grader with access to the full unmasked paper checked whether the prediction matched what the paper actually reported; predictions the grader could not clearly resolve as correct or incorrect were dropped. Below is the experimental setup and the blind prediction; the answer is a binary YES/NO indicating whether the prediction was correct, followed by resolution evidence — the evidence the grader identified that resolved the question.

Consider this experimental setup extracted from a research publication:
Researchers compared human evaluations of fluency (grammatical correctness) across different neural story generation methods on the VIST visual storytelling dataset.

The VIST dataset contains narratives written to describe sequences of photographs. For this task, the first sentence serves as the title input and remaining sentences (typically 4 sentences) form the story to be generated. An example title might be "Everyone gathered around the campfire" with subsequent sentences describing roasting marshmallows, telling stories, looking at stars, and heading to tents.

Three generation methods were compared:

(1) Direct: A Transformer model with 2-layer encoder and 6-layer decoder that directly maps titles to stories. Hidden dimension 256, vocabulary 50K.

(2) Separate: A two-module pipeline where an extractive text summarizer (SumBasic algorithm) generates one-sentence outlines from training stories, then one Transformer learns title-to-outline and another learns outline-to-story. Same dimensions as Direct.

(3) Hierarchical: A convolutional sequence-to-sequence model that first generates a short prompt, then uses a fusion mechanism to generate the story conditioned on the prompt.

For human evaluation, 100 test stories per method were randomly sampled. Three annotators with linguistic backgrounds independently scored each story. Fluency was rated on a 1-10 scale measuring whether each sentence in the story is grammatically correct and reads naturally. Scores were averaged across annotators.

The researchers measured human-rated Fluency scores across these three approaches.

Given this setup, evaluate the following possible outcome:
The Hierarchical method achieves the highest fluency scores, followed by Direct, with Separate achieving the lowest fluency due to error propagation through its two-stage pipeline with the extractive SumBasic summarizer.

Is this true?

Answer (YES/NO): NO